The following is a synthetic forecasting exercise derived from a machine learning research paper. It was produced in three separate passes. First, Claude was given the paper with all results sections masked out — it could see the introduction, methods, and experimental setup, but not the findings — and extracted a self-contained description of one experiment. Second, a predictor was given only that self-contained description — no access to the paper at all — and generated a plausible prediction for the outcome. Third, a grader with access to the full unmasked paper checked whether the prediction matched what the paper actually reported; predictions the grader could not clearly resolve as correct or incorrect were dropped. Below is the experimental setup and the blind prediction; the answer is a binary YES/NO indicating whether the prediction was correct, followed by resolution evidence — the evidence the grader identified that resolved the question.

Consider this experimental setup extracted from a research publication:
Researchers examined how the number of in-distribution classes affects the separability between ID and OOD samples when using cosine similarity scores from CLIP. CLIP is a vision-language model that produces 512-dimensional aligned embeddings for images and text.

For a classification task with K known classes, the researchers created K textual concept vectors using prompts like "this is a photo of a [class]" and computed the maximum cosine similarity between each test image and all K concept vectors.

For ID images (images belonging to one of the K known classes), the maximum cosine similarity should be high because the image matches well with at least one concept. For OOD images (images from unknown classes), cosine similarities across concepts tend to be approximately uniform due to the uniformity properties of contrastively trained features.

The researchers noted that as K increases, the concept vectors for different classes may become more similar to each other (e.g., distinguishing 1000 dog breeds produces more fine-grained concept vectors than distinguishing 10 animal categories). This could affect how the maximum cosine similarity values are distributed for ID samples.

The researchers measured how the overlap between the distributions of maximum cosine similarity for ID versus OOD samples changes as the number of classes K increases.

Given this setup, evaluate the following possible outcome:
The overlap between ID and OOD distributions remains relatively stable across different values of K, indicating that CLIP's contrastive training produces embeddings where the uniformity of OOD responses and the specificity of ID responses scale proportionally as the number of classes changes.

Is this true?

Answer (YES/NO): NO